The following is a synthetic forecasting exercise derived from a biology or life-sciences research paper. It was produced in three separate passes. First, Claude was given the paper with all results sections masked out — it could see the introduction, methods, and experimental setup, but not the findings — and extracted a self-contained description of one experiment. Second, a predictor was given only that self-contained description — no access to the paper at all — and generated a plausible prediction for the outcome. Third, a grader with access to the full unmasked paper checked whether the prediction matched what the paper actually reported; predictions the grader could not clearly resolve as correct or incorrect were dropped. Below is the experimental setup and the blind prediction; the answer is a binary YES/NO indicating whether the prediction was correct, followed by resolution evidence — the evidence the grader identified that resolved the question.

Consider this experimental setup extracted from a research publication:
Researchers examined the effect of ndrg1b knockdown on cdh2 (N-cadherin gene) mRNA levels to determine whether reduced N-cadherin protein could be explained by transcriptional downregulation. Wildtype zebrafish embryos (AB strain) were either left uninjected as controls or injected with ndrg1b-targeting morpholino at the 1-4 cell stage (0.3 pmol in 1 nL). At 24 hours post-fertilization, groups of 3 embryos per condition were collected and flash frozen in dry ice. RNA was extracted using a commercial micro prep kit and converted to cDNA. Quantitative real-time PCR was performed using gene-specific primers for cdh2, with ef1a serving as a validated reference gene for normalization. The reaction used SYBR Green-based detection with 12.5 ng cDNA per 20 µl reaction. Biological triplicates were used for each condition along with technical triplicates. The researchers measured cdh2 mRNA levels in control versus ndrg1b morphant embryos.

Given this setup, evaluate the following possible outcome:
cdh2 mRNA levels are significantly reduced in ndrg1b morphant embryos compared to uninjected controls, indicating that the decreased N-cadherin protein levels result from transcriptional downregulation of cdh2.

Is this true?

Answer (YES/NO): NO